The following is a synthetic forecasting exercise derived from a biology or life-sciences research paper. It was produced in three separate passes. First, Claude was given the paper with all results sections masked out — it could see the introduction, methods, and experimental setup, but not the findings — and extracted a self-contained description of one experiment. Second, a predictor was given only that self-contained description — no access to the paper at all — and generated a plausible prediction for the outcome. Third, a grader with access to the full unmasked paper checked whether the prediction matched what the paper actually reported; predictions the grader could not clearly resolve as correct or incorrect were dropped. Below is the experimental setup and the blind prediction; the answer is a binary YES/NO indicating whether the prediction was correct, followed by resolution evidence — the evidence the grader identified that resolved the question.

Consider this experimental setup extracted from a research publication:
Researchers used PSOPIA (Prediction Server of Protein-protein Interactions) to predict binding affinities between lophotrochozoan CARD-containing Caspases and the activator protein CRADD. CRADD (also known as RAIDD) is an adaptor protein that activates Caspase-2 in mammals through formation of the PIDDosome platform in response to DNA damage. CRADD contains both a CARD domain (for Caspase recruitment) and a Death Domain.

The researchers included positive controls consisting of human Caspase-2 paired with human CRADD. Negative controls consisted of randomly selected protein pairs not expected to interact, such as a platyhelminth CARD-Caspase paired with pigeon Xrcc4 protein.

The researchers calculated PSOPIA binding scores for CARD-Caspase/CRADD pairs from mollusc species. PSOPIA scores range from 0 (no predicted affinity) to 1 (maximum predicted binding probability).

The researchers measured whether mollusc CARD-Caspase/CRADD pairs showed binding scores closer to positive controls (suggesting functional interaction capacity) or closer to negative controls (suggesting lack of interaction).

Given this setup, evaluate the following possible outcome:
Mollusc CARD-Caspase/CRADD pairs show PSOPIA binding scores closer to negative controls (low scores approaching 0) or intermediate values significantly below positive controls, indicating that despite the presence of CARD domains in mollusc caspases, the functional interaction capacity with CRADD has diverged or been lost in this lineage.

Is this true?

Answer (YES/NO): NO